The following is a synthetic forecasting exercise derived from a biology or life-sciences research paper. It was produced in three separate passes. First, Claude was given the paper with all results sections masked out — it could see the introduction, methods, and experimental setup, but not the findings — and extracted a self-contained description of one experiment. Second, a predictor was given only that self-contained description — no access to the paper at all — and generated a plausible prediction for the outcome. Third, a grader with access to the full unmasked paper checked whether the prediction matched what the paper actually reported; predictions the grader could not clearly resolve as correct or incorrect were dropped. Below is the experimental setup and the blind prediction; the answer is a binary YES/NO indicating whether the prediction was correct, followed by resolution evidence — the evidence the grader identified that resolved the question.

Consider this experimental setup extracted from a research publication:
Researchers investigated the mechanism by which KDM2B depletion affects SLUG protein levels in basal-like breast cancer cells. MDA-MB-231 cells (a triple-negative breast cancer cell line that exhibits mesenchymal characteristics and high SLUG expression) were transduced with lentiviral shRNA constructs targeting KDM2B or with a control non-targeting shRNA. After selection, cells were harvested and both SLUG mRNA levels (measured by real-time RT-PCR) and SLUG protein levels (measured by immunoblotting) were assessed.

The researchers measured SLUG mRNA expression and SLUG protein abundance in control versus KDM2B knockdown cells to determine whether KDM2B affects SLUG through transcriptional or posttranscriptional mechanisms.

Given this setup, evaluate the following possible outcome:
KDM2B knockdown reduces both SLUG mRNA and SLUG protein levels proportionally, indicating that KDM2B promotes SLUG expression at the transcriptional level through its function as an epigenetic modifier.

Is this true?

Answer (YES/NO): NO